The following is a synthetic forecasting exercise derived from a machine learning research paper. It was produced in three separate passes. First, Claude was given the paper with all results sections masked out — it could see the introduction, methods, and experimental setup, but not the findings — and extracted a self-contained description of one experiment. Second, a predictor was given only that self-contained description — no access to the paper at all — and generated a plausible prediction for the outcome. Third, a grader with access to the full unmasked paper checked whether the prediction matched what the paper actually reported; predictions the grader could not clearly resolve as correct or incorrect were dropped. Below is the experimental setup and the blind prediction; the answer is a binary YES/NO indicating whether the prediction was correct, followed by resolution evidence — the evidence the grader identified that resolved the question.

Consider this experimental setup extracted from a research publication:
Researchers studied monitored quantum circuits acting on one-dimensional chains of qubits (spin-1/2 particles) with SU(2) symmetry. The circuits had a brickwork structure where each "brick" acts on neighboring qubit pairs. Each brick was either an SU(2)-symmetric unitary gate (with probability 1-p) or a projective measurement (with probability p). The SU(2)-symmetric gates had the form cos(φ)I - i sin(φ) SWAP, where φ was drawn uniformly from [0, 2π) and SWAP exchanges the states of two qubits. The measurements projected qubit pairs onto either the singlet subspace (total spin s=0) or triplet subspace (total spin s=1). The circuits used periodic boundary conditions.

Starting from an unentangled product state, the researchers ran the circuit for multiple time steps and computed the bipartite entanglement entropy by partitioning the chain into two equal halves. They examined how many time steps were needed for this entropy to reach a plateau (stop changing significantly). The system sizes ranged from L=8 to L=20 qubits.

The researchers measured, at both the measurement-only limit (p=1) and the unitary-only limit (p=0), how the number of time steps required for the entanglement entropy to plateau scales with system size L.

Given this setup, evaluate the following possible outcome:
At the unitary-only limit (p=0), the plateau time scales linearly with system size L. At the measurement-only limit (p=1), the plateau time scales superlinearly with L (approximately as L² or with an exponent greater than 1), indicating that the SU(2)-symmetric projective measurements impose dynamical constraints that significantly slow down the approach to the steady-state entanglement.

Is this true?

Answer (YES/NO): NO